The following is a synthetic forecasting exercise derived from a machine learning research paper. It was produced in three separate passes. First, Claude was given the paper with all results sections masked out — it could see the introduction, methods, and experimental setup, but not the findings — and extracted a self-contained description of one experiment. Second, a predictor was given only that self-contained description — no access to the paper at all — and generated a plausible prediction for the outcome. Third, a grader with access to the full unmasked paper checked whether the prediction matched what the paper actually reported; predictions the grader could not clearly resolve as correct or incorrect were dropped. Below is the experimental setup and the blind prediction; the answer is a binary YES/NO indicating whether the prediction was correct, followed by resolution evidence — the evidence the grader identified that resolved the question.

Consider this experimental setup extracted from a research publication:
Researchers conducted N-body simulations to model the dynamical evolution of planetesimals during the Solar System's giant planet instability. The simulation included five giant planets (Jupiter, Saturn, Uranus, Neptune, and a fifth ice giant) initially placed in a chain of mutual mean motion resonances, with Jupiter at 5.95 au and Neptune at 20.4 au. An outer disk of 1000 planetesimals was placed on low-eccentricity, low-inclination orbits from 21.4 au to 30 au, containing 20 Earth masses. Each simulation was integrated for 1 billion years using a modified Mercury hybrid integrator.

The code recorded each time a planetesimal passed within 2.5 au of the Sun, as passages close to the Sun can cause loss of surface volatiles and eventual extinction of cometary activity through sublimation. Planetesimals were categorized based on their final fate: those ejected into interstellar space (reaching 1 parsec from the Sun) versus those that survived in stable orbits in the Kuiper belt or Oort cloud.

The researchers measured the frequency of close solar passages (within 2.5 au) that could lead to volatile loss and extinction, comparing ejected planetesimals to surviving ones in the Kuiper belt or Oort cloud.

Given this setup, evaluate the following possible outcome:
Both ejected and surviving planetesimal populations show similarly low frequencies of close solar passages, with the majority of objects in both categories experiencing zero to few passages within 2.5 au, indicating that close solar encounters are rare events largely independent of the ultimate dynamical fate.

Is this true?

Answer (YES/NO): NO